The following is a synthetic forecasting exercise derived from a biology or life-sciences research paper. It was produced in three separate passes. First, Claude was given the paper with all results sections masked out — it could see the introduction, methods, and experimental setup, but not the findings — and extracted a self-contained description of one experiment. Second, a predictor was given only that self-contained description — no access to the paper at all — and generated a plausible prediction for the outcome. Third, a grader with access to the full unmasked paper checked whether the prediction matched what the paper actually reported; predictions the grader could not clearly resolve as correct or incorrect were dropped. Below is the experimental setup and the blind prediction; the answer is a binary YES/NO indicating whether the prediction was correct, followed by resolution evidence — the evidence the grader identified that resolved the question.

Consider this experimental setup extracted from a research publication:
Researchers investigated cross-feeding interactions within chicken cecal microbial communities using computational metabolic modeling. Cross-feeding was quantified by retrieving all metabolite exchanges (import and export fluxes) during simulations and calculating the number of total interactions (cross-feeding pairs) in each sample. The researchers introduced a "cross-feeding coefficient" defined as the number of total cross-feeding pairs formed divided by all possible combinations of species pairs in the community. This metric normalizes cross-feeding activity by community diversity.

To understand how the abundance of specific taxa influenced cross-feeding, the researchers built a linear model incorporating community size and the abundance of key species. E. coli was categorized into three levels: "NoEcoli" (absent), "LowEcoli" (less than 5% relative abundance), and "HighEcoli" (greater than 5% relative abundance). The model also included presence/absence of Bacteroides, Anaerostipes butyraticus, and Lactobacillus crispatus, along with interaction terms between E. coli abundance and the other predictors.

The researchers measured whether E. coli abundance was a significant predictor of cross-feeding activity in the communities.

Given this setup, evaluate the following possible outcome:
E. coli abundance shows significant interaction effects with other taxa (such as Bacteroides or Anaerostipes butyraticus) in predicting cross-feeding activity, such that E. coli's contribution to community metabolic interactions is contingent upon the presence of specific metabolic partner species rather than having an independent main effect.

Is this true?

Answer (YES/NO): YES